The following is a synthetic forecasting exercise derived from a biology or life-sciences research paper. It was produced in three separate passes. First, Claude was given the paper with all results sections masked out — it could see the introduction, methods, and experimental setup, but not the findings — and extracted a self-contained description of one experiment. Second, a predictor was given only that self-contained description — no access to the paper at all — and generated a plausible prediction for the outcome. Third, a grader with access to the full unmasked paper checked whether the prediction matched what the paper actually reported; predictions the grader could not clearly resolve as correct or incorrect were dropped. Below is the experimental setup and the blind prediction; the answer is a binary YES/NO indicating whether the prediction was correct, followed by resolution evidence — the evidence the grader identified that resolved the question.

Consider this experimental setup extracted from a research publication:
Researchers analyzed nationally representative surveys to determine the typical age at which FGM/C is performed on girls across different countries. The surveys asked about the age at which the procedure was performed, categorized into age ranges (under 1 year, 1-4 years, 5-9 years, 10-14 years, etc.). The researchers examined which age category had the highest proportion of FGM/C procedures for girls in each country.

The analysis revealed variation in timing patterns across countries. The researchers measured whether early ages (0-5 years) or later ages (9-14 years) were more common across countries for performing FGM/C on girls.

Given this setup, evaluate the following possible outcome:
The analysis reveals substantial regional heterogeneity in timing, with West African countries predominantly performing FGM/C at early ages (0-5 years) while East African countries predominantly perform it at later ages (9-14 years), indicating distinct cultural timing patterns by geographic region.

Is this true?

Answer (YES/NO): NO